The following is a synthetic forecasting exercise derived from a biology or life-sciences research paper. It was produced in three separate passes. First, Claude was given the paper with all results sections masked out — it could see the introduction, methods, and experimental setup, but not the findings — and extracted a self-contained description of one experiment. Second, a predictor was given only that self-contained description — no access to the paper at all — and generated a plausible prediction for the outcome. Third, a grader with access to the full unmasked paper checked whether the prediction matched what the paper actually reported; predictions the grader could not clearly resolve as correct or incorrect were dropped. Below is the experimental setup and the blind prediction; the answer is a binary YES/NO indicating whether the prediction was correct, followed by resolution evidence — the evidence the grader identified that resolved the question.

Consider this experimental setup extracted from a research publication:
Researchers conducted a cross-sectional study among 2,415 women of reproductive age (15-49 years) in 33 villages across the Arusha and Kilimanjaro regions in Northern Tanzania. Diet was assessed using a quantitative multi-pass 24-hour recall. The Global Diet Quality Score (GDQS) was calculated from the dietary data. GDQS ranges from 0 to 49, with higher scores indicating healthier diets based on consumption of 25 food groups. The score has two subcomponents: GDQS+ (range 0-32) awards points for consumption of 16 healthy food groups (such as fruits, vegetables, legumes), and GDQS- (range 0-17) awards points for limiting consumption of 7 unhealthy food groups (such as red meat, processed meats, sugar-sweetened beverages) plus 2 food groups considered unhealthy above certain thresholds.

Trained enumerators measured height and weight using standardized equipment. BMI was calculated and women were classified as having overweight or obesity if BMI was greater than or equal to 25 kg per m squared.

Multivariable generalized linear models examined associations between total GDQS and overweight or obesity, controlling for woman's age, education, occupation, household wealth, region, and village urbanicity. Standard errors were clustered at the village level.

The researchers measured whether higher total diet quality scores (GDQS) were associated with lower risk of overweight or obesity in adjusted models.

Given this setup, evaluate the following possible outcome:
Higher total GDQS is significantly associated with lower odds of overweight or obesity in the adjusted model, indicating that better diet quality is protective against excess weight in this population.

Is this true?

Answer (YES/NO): NO